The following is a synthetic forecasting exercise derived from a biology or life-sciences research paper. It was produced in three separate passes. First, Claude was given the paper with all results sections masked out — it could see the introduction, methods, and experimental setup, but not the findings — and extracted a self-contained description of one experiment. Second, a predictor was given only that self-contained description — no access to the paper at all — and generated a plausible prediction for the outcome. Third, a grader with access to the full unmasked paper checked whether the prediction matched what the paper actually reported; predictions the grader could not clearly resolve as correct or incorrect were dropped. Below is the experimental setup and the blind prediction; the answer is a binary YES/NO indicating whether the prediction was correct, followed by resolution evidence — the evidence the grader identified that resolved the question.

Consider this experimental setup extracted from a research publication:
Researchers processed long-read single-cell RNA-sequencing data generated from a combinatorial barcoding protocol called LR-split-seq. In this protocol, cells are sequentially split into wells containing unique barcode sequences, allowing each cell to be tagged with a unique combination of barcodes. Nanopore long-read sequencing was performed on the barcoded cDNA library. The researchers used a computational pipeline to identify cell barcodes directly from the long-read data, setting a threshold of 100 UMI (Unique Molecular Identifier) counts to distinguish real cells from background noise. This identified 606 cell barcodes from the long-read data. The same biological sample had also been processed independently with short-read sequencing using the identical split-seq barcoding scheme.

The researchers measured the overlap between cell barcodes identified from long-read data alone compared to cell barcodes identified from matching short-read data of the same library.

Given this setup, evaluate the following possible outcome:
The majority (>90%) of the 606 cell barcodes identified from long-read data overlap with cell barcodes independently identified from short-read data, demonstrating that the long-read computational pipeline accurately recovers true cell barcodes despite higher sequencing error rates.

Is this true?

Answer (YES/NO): YES